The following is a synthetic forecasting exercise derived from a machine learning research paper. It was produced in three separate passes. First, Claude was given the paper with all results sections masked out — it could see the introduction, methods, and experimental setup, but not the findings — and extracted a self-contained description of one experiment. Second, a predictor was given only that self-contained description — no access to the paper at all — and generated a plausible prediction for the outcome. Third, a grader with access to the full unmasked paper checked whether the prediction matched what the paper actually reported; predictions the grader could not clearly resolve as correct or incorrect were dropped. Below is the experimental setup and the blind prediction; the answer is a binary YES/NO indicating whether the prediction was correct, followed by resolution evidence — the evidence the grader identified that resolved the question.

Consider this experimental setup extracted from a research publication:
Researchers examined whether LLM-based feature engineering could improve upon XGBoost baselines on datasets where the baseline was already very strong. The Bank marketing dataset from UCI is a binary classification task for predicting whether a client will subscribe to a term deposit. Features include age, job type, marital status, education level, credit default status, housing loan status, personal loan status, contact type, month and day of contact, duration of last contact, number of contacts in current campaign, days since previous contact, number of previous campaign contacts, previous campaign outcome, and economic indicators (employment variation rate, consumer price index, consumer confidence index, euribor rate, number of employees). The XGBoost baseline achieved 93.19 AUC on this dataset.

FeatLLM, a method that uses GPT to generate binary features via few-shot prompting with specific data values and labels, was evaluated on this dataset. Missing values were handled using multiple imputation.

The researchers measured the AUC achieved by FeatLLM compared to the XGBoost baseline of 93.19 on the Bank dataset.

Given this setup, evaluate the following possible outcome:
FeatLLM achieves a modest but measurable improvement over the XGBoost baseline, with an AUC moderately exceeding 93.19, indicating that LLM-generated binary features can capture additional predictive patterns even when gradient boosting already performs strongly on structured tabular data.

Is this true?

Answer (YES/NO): NO